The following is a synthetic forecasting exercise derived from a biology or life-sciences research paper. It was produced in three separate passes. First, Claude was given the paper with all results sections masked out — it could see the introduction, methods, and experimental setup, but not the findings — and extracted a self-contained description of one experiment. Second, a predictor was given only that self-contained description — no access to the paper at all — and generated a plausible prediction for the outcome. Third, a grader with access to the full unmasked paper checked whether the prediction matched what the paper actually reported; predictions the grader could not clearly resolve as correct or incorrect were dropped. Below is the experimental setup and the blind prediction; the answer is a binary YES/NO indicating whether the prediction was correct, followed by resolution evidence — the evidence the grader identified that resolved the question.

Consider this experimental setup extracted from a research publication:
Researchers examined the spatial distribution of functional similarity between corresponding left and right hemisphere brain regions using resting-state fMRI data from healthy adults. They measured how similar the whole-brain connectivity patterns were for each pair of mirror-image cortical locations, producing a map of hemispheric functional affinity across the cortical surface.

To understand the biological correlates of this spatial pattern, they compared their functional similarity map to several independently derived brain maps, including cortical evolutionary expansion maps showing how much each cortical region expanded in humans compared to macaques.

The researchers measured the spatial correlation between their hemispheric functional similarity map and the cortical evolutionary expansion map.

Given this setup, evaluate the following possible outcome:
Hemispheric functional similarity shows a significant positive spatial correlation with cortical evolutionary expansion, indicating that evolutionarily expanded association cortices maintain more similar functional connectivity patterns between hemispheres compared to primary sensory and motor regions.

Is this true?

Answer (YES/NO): NO